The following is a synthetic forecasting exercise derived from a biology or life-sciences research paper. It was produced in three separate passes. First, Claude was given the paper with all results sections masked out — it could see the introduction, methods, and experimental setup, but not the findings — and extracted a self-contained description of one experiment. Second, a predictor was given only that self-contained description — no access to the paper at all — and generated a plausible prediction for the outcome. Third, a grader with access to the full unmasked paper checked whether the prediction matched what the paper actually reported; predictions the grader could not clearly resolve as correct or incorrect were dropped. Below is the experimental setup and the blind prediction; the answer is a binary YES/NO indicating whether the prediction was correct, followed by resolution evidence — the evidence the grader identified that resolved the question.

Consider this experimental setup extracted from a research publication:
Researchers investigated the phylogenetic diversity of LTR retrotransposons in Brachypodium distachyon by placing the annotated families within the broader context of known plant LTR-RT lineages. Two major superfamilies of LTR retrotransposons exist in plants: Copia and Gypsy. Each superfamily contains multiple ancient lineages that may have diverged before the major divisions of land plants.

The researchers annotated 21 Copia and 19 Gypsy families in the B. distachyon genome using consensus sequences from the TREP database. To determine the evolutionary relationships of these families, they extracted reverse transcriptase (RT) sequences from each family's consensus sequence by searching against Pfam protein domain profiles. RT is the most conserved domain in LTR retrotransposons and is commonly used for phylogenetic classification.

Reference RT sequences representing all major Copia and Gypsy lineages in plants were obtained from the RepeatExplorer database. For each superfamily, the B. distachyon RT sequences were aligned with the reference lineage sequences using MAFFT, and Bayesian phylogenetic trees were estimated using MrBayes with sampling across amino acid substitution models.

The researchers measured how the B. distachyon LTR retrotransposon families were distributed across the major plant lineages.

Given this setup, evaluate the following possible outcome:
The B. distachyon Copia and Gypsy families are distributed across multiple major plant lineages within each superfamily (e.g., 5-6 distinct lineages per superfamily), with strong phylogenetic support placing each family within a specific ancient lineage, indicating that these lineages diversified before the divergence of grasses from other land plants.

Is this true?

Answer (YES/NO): NO